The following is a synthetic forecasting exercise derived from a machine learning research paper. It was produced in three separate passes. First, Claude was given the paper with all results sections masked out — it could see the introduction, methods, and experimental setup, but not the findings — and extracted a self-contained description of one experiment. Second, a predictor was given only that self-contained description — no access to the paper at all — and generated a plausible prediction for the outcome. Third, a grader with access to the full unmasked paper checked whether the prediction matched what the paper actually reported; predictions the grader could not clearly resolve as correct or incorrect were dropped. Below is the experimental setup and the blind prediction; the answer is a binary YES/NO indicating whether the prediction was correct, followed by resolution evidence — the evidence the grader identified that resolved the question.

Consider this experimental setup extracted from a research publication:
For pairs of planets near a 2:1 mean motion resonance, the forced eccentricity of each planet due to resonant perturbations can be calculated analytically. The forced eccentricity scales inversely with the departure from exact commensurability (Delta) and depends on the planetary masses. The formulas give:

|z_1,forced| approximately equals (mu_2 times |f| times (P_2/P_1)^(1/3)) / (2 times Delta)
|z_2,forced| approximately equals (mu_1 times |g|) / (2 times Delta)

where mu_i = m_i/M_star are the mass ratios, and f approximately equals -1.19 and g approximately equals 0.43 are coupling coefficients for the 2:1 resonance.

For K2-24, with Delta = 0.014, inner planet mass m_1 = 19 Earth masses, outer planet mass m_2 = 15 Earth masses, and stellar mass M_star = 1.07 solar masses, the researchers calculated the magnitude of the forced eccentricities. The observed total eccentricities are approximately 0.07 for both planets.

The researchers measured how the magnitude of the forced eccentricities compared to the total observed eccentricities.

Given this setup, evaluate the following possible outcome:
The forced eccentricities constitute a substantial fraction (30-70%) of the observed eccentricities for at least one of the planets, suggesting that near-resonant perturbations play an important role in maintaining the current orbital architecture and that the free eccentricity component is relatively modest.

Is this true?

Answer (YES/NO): NO